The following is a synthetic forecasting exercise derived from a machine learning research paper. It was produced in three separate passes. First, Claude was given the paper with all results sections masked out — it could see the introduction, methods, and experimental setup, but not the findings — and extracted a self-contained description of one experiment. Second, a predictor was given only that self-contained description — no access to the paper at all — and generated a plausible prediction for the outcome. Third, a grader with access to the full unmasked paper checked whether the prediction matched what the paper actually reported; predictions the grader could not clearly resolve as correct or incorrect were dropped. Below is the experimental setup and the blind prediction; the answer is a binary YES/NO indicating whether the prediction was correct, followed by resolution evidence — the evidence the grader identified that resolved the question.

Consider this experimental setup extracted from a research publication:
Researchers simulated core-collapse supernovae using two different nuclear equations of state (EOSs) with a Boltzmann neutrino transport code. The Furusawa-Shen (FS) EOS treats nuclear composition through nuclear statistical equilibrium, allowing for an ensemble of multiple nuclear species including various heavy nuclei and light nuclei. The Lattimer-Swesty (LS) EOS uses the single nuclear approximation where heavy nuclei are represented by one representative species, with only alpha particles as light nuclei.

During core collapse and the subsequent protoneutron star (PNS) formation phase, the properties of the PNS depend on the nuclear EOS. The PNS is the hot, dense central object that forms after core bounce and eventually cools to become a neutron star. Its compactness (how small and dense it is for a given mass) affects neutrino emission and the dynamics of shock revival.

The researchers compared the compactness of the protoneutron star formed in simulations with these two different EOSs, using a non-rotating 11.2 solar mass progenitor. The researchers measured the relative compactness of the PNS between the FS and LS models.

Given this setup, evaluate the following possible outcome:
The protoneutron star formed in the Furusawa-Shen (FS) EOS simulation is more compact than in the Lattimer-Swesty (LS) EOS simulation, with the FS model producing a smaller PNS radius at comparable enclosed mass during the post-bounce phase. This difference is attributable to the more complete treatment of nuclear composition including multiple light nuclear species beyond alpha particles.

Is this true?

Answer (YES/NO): YES